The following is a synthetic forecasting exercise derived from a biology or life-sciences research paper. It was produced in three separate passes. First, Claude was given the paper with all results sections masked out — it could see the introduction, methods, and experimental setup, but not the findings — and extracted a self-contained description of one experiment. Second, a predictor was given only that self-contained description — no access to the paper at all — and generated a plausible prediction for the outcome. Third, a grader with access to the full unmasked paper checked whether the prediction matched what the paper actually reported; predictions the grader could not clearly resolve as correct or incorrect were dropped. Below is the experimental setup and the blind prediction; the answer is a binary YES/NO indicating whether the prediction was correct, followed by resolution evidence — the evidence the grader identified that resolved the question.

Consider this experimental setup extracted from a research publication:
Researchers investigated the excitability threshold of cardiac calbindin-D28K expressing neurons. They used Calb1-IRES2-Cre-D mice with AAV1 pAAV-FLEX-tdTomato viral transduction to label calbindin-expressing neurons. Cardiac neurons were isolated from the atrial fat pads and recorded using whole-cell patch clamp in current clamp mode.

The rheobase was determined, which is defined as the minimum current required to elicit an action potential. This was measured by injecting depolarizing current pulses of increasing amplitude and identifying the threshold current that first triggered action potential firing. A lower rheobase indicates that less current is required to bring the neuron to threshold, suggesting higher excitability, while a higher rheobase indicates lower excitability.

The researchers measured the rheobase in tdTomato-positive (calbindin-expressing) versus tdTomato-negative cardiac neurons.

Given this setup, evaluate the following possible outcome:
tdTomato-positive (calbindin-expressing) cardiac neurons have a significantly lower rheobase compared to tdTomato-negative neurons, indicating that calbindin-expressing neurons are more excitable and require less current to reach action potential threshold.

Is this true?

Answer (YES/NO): NO